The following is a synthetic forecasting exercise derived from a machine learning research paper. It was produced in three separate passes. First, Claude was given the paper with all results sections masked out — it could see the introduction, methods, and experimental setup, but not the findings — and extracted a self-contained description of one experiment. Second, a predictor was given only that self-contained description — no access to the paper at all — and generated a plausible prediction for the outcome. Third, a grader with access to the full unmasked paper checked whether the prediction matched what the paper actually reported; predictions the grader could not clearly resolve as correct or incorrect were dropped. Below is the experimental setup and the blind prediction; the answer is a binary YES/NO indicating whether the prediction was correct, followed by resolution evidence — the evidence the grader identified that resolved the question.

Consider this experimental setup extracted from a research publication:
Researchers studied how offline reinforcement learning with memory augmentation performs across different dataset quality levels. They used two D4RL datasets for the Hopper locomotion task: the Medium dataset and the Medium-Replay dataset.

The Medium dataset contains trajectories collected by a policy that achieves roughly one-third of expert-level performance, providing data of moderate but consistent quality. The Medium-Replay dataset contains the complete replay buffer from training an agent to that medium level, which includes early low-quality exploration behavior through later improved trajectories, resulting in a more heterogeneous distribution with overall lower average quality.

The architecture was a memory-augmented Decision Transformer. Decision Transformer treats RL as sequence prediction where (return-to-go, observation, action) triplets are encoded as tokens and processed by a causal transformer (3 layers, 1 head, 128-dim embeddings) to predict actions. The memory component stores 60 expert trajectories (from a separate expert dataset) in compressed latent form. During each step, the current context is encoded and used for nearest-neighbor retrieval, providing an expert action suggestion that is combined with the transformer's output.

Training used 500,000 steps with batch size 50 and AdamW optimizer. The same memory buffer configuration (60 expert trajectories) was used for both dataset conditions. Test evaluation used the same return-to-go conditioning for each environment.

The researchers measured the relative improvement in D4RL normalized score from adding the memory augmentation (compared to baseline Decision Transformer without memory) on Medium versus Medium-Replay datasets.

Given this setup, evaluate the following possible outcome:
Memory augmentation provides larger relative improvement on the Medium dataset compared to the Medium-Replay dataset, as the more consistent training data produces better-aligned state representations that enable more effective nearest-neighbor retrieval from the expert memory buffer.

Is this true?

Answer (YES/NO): YES